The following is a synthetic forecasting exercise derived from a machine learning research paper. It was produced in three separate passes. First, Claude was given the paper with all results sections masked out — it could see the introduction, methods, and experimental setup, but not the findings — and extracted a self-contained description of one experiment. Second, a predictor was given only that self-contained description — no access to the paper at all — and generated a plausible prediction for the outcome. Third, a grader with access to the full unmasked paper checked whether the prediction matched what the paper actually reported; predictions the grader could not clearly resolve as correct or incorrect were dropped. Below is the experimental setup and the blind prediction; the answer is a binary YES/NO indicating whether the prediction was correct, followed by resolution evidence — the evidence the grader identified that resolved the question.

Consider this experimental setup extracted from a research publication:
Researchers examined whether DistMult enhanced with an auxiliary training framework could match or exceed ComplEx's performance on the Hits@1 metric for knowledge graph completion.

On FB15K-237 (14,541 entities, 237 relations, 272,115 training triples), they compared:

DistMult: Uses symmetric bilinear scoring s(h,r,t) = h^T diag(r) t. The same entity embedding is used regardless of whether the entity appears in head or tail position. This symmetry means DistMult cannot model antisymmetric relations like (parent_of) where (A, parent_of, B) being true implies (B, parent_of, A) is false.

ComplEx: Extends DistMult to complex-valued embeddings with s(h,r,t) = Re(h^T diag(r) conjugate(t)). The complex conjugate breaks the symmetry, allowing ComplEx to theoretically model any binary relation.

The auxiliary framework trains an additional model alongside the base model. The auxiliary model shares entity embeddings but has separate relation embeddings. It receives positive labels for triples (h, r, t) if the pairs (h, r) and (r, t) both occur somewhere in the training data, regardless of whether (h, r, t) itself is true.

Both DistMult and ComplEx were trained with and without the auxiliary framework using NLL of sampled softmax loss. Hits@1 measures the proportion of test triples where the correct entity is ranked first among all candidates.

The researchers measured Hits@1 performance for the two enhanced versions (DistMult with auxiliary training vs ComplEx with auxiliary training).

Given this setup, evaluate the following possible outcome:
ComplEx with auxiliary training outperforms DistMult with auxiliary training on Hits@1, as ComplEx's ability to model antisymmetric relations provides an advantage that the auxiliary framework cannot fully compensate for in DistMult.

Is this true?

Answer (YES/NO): NO